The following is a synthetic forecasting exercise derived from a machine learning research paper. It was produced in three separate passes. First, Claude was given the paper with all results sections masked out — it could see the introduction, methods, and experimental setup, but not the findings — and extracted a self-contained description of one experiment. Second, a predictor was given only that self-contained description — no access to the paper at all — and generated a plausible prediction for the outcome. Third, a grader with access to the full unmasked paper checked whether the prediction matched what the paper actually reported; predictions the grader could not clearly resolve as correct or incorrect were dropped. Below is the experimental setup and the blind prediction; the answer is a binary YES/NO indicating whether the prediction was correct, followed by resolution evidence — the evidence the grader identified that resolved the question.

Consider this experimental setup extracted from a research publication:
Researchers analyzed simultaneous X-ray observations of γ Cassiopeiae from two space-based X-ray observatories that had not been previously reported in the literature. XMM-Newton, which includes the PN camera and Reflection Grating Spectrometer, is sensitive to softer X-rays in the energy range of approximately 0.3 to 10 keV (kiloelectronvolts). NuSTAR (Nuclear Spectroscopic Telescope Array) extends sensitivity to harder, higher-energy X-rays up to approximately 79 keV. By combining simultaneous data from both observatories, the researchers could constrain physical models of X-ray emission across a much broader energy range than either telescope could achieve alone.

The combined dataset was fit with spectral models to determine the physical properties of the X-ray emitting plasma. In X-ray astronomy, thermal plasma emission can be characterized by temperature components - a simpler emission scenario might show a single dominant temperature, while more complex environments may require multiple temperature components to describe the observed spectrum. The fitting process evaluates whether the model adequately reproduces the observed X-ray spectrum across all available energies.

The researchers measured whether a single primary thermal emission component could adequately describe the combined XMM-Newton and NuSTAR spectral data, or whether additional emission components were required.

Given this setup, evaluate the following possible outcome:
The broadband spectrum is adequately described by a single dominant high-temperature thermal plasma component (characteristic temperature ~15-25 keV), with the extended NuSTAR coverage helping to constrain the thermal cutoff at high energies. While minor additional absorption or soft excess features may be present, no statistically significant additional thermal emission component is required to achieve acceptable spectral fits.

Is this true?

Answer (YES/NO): NO